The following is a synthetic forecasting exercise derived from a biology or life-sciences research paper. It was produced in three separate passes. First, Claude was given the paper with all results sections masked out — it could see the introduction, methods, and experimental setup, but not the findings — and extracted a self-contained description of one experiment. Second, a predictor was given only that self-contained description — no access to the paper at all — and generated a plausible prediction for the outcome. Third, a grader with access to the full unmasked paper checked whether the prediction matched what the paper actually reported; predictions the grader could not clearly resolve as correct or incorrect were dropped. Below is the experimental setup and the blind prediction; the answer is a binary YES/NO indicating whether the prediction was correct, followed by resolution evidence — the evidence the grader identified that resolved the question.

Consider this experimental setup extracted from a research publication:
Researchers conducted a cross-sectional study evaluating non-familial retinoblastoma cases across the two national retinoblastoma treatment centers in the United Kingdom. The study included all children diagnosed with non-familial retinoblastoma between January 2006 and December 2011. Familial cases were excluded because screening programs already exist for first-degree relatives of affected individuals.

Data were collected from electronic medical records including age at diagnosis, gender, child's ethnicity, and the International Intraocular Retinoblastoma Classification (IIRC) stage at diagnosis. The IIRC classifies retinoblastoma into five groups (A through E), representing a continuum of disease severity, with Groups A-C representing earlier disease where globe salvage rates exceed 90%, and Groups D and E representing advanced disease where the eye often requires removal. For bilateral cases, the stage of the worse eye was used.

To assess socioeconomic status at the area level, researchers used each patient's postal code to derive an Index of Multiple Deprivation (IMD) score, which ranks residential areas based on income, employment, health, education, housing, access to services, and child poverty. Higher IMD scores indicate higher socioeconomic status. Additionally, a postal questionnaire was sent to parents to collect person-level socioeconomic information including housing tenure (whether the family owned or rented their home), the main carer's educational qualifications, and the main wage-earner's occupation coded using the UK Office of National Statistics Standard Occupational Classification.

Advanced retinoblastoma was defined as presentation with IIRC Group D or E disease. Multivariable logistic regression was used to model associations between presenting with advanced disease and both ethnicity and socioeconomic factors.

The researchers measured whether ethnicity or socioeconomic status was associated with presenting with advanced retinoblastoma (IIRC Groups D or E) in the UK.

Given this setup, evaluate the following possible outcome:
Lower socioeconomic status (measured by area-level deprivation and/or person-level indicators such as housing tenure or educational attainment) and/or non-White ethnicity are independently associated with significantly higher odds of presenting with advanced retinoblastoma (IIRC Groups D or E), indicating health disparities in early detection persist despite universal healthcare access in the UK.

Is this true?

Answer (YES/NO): NO